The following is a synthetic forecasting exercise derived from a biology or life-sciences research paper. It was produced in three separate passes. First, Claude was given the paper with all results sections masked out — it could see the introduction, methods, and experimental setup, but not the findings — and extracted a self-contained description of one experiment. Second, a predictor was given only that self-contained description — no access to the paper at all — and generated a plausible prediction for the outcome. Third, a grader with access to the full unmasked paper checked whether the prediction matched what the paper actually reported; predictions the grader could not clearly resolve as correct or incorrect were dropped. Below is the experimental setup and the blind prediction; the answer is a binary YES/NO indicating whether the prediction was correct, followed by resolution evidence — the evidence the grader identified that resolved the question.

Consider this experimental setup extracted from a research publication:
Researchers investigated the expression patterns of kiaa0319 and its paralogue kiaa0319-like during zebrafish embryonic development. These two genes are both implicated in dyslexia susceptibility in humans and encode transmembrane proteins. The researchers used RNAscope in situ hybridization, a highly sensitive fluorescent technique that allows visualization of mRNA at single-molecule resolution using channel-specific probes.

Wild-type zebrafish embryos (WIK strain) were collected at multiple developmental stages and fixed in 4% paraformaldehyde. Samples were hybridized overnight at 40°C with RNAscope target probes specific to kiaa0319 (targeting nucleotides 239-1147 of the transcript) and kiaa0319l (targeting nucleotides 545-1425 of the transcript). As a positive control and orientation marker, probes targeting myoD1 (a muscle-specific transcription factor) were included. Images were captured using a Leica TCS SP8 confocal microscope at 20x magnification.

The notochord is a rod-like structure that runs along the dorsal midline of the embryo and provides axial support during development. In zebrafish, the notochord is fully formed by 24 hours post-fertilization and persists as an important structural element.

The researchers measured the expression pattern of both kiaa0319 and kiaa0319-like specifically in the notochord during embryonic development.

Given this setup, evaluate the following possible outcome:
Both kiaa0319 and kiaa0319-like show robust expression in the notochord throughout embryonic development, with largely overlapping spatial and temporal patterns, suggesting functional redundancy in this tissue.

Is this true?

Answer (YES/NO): NO